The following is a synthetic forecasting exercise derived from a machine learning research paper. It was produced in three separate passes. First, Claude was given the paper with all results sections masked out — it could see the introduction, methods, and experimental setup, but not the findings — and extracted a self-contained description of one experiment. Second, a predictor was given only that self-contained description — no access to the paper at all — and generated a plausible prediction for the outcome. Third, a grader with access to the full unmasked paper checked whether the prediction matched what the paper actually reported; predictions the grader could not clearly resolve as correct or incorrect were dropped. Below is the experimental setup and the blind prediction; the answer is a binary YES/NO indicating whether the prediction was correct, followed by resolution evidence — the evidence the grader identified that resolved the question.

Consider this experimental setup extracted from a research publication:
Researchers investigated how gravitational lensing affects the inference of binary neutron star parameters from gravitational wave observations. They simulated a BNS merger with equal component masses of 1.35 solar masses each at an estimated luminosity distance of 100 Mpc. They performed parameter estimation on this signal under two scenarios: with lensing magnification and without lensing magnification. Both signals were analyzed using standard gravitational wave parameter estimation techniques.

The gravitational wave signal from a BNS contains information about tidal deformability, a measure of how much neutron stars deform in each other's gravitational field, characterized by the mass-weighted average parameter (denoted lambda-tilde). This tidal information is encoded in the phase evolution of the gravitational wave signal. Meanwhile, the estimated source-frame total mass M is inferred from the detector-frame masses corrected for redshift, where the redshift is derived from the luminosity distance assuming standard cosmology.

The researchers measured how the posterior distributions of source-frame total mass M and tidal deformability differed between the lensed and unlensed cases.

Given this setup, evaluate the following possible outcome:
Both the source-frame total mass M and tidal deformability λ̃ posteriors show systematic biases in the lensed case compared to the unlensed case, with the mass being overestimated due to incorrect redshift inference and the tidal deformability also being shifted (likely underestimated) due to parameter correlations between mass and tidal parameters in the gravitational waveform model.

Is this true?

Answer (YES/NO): NO